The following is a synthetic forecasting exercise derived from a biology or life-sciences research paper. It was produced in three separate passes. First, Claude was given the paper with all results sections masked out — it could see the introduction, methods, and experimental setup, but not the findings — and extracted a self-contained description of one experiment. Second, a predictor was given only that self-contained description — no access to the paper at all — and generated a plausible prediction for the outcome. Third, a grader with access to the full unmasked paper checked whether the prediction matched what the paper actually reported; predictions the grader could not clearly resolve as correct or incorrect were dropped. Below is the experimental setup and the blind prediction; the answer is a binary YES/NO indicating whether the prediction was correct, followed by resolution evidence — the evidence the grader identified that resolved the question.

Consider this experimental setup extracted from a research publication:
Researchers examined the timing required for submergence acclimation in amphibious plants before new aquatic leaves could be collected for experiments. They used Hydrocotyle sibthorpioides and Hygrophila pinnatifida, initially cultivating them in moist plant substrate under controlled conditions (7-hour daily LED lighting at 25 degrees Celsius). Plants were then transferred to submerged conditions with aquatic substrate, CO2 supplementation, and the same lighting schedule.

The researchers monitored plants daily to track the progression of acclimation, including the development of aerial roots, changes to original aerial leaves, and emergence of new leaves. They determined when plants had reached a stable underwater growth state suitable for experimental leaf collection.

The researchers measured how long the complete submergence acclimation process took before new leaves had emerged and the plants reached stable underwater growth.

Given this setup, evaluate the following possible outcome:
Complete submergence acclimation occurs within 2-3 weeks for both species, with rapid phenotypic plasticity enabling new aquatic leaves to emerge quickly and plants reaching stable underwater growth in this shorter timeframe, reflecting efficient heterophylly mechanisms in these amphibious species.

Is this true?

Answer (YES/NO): NO